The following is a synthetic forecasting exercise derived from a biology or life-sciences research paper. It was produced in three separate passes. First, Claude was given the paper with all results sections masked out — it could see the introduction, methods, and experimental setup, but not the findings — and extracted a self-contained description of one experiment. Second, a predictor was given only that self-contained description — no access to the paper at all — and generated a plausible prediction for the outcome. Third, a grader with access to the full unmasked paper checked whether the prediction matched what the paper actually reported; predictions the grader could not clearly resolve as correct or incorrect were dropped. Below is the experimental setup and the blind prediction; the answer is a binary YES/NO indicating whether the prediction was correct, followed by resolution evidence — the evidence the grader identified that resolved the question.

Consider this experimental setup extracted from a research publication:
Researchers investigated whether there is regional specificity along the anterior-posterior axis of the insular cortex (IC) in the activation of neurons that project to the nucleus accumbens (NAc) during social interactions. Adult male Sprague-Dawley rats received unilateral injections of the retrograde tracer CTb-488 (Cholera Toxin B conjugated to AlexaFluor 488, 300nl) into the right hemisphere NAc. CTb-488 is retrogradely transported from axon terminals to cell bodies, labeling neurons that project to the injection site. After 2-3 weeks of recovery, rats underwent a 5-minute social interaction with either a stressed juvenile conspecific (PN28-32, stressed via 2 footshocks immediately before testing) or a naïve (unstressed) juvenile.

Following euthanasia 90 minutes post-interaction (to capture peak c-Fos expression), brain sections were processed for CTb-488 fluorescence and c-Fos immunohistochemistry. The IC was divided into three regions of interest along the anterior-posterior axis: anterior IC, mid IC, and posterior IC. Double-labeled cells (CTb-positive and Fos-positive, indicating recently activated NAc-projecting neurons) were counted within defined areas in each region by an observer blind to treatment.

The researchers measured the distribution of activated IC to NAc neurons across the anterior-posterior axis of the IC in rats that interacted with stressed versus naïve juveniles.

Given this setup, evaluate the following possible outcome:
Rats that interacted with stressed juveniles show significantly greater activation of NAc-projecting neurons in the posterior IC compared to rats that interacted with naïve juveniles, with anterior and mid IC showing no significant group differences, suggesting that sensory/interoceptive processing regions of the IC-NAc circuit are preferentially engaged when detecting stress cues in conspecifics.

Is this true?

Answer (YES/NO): YES